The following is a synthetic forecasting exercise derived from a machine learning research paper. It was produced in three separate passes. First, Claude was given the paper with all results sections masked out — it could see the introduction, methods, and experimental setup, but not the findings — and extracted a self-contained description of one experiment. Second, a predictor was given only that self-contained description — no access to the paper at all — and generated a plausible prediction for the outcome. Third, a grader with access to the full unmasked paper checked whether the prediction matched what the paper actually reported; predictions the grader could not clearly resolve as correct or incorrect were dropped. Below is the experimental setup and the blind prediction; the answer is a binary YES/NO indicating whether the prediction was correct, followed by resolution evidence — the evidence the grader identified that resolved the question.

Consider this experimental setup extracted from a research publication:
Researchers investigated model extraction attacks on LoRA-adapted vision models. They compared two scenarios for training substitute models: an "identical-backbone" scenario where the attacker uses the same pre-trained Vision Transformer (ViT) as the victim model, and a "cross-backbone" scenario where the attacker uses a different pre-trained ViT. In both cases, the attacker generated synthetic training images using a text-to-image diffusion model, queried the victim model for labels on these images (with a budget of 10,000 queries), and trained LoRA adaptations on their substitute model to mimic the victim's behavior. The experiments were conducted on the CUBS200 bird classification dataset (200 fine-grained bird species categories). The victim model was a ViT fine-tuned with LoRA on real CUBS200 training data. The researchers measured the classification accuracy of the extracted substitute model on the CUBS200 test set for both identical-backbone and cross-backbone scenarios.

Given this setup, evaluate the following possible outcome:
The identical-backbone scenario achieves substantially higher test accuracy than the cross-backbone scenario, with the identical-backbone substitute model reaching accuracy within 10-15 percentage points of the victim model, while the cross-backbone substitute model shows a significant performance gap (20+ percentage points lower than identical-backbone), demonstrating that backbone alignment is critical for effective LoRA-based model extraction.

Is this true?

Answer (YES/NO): YES